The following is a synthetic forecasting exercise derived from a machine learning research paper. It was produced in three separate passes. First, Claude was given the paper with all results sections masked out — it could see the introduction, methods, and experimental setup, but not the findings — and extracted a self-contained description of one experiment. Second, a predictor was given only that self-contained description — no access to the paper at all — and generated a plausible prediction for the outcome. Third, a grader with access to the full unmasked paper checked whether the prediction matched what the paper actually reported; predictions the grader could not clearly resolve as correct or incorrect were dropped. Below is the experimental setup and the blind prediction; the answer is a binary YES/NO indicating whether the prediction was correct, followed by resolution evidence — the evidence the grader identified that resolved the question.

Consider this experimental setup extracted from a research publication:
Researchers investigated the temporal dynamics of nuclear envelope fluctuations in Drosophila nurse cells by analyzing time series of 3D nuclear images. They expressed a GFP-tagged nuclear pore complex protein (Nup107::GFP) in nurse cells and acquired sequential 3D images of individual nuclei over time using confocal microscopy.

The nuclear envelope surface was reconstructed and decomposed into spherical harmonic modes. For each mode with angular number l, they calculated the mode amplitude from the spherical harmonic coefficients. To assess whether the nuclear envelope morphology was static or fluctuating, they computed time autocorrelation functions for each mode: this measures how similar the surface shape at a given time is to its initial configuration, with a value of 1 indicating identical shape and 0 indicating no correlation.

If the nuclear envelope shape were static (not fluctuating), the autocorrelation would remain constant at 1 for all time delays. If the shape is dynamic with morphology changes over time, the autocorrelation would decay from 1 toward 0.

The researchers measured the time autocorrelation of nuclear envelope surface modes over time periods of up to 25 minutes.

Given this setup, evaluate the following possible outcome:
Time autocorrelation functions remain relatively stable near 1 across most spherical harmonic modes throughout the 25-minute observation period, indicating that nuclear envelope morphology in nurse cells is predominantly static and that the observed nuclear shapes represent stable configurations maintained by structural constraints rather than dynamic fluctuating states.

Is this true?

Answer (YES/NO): NO